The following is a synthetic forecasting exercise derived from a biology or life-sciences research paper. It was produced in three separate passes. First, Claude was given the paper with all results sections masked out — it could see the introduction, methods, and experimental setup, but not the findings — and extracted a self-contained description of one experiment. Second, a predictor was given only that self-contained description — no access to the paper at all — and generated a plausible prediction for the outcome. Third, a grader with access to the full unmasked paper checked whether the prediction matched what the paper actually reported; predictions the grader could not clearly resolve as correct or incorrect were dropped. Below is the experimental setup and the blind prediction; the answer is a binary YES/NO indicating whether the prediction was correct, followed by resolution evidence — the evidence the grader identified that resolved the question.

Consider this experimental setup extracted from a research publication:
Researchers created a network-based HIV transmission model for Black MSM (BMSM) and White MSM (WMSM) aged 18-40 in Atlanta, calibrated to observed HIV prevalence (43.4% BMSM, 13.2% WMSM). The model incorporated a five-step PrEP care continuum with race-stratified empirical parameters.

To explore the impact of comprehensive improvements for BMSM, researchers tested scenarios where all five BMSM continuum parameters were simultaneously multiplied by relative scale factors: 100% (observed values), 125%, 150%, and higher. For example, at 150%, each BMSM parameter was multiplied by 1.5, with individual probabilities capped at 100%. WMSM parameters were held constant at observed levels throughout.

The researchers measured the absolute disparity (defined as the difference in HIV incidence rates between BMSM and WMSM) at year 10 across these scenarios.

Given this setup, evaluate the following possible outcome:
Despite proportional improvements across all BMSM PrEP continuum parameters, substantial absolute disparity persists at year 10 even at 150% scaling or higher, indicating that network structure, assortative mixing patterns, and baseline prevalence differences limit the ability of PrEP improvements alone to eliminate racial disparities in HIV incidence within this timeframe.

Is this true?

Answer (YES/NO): YES